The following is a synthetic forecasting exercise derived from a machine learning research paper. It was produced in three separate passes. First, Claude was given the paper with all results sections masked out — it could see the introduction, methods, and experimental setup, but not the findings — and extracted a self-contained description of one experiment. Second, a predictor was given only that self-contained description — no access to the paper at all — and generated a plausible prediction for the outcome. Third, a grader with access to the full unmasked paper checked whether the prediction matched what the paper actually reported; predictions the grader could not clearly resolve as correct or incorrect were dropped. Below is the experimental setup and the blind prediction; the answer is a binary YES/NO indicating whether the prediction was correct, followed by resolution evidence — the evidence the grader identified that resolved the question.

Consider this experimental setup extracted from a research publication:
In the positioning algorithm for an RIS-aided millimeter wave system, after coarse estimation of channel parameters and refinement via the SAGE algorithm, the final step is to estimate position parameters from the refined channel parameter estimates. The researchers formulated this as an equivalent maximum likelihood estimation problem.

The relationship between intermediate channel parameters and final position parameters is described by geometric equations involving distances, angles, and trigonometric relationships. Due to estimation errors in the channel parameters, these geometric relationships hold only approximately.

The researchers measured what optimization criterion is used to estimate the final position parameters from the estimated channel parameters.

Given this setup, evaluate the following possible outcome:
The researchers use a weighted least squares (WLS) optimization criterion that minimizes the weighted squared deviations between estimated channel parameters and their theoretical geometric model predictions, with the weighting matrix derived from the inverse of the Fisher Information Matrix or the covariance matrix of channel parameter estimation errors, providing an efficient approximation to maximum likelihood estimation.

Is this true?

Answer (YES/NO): NO